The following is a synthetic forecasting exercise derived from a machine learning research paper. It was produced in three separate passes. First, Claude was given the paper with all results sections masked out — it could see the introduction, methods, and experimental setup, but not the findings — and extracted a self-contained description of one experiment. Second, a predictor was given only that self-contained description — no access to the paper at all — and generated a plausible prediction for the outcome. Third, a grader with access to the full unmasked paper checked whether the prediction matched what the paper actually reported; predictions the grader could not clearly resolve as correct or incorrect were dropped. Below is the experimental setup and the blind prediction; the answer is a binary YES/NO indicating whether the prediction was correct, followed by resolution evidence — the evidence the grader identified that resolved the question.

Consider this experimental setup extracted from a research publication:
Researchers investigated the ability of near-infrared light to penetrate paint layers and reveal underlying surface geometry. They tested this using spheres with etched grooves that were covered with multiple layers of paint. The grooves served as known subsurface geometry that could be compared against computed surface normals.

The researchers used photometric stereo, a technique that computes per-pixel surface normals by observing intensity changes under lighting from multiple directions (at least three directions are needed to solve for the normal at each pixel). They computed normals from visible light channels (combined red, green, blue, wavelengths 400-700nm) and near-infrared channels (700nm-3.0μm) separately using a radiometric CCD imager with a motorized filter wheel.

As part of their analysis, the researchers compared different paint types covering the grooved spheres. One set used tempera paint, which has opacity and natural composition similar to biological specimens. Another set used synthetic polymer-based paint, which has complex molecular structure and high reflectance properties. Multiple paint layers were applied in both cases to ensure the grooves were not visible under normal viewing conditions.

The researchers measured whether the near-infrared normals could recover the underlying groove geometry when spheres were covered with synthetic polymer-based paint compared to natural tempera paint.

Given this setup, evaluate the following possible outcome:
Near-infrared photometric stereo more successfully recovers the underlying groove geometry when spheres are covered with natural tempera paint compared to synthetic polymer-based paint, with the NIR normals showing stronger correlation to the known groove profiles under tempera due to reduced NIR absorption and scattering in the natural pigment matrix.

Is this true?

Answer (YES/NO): YES